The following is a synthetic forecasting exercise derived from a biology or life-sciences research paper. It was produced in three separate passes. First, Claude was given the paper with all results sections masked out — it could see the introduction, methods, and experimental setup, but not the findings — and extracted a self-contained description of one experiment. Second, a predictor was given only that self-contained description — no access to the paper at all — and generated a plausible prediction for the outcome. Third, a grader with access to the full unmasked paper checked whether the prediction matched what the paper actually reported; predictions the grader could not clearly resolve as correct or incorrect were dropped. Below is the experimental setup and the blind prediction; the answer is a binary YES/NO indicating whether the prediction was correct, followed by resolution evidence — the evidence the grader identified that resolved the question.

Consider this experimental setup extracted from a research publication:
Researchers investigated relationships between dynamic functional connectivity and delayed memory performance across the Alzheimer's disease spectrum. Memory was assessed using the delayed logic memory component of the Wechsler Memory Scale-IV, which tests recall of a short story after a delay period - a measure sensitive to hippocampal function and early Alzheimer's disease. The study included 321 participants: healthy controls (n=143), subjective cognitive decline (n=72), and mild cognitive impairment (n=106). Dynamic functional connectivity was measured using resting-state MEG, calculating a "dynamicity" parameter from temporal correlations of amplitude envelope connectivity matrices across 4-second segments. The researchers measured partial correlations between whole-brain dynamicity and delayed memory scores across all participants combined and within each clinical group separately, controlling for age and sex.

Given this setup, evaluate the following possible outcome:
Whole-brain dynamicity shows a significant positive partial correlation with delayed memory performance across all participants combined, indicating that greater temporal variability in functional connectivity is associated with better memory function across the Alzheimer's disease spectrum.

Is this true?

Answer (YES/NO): YES